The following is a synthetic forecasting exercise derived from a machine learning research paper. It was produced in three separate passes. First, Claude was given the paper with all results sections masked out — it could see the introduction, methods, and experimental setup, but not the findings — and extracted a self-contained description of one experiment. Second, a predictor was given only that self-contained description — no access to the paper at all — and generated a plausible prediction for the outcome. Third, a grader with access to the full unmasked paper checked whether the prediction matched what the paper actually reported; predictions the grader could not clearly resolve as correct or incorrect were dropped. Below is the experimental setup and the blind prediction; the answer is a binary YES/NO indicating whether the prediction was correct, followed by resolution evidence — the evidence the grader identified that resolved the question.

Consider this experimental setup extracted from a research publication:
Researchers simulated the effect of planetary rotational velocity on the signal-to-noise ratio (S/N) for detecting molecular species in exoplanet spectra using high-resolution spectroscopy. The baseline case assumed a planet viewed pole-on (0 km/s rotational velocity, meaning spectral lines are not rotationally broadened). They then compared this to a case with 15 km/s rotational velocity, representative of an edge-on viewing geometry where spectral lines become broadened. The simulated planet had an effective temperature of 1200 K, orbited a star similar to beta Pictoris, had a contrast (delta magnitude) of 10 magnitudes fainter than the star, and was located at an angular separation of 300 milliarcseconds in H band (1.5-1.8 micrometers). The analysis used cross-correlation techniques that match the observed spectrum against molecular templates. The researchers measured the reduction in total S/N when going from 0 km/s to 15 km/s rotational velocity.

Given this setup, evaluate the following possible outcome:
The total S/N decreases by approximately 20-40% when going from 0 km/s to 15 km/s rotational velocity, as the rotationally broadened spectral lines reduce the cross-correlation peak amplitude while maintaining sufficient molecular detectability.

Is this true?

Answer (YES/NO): YES